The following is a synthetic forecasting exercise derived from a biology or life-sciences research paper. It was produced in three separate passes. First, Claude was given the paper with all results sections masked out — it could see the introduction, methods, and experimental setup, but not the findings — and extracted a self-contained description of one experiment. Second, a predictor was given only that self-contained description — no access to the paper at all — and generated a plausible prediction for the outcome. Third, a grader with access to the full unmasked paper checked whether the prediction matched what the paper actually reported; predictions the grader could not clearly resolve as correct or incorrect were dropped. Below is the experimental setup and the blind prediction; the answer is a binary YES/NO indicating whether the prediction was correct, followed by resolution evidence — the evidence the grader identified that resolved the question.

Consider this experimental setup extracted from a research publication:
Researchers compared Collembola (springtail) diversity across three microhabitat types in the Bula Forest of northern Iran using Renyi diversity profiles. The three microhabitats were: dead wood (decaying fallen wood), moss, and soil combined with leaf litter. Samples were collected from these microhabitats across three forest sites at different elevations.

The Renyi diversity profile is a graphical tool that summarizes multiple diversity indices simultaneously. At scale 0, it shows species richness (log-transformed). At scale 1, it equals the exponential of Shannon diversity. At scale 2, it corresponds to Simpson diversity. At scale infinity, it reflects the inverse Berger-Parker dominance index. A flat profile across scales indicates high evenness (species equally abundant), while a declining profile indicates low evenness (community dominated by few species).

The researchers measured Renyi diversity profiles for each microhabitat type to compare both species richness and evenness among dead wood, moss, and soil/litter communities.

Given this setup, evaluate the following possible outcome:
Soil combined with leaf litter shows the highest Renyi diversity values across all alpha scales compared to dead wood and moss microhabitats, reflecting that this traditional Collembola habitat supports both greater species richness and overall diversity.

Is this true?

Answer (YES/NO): NO